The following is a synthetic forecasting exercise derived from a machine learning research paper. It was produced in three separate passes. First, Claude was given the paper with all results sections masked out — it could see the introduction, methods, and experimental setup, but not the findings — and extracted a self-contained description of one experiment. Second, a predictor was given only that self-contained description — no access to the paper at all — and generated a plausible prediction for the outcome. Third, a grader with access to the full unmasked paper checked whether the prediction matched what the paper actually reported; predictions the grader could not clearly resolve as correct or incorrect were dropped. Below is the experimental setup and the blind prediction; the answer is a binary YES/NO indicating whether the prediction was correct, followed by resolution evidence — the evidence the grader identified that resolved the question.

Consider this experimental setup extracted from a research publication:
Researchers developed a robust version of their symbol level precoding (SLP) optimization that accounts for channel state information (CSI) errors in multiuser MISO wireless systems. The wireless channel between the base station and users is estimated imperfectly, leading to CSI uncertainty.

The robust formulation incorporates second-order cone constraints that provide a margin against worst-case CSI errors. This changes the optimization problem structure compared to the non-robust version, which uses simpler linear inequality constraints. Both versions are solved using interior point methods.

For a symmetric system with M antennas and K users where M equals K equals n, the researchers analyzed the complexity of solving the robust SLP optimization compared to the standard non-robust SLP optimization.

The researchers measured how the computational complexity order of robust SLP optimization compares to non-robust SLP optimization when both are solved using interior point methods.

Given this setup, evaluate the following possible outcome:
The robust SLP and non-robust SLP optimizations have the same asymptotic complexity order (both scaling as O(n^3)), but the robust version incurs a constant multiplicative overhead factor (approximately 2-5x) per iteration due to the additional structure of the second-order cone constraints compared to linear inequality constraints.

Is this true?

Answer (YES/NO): NO